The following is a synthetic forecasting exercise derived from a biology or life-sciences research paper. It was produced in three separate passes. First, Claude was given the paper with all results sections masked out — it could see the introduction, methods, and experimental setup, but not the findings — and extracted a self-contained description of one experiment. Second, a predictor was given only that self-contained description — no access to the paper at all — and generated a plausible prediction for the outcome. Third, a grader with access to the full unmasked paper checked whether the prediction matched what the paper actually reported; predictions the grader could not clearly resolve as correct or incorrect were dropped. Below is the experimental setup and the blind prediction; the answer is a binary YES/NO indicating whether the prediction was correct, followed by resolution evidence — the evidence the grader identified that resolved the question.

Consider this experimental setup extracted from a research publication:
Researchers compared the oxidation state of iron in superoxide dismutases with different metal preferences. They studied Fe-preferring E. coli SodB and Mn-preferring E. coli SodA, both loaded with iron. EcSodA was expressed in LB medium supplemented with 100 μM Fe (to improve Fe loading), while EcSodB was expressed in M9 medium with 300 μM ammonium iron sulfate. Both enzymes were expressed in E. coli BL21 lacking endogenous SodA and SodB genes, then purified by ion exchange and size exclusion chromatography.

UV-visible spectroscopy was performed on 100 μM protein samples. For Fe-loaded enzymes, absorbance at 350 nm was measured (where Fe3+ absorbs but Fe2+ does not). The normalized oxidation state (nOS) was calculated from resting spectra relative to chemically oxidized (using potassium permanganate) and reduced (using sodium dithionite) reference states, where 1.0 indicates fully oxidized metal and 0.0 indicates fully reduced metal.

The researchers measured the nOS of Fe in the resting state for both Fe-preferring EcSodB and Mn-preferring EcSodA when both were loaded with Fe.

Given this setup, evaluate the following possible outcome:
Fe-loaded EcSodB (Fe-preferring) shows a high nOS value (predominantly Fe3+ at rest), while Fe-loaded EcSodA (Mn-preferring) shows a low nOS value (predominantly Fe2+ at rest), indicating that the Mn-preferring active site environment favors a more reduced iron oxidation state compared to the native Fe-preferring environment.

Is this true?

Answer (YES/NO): YES